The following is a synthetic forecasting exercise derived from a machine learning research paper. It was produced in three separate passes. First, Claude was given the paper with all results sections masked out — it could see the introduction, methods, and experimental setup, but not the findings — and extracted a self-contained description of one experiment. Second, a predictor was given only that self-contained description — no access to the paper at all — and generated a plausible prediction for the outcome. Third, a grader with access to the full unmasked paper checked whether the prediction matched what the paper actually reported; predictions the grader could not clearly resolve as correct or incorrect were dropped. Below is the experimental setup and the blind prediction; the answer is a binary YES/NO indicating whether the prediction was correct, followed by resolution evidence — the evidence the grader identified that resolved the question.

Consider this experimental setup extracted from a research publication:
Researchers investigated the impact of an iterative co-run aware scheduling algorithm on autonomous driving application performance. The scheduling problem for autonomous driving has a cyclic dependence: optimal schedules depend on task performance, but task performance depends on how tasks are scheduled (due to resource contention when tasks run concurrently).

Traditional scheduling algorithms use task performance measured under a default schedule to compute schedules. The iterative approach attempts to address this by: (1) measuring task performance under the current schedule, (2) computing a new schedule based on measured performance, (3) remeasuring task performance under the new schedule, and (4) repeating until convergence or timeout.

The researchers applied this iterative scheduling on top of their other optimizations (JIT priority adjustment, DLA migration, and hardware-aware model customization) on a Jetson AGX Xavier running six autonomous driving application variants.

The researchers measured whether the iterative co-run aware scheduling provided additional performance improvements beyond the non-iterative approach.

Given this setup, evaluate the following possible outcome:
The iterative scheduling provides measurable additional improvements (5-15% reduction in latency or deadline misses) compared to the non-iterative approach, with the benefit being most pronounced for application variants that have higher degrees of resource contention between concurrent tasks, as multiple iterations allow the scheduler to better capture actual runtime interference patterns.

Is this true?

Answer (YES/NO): NO